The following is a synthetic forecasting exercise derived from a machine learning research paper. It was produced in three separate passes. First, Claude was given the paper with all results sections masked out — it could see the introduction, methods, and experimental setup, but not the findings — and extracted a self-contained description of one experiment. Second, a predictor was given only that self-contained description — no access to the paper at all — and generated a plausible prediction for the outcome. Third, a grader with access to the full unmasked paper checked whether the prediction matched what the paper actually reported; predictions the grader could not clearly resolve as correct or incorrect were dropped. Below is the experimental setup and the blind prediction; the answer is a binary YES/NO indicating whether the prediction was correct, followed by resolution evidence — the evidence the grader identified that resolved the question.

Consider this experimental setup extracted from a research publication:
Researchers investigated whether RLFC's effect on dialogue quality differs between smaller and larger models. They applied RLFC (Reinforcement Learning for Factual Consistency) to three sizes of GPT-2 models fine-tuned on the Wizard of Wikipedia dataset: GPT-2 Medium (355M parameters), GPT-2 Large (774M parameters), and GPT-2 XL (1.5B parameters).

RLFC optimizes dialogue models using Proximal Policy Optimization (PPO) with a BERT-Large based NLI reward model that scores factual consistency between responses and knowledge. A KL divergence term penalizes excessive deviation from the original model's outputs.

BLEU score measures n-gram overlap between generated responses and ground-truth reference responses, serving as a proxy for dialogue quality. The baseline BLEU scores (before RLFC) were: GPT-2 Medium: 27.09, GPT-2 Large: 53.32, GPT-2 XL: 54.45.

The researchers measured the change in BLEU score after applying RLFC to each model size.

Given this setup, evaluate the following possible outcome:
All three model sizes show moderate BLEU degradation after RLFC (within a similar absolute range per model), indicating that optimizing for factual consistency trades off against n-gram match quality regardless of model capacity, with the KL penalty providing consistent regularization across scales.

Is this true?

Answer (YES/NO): NO